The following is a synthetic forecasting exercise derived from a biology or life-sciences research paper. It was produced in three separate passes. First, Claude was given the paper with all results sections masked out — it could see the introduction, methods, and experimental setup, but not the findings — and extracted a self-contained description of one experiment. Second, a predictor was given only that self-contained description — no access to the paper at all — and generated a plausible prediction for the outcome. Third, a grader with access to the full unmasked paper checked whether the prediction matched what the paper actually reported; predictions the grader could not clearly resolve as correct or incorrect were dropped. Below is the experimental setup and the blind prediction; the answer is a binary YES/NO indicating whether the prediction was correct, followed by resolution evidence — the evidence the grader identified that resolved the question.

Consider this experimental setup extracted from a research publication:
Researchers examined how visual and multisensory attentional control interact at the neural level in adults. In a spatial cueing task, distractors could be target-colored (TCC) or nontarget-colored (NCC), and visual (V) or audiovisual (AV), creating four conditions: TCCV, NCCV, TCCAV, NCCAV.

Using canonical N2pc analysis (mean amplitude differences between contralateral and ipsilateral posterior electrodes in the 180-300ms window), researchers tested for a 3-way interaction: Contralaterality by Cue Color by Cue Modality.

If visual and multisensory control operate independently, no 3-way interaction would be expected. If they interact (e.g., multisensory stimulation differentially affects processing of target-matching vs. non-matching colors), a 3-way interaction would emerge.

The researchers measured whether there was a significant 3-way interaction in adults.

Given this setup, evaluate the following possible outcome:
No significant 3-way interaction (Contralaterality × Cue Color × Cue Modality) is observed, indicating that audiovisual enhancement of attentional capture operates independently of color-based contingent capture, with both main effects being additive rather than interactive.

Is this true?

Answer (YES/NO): NO